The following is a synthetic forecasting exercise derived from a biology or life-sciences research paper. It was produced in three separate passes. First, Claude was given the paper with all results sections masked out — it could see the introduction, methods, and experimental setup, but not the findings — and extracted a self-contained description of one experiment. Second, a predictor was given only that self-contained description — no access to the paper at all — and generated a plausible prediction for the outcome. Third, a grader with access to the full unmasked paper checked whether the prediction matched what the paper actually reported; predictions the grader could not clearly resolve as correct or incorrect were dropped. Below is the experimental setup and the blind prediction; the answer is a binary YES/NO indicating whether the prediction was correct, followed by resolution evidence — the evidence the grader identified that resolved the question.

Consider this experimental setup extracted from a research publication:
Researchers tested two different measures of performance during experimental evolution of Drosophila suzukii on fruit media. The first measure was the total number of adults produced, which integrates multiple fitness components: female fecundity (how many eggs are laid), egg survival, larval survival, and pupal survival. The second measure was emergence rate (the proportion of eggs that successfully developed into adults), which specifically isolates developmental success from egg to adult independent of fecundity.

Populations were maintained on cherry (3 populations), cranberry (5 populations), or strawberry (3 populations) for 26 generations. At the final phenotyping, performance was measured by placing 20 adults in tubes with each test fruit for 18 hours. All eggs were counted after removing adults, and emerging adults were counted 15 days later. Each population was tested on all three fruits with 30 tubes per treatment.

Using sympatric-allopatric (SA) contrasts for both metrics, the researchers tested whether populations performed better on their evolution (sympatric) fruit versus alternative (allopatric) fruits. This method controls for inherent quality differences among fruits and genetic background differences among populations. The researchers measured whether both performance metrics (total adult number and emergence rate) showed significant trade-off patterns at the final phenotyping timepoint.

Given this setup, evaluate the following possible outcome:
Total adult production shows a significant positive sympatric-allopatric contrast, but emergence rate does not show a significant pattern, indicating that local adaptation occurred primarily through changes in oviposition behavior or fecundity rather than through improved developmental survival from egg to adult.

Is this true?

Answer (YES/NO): NO